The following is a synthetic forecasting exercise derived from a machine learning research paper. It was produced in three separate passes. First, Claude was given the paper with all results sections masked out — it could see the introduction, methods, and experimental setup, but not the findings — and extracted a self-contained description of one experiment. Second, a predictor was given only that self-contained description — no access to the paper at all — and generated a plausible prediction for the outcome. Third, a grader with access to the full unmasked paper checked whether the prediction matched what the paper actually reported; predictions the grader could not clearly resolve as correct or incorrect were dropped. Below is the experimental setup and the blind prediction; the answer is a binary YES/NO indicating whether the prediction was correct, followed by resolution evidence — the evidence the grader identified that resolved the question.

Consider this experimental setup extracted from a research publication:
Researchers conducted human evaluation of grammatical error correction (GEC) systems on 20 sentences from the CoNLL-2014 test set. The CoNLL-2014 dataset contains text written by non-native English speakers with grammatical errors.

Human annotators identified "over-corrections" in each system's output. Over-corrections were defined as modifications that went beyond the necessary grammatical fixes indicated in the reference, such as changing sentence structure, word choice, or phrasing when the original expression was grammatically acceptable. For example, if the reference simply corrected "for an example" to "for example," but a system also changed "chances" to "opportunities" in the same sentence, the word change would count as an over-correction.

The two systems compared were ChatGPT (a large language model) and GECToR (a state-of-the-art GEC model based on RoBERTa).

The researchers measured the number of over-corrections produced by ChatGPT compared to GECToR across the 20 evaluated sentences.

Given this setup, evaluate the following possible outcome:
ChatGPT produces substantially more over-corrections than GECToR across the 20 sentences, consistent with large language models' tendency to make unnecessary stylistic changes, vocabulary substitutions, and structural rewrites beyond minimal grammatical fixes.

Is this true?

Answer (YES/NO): YES